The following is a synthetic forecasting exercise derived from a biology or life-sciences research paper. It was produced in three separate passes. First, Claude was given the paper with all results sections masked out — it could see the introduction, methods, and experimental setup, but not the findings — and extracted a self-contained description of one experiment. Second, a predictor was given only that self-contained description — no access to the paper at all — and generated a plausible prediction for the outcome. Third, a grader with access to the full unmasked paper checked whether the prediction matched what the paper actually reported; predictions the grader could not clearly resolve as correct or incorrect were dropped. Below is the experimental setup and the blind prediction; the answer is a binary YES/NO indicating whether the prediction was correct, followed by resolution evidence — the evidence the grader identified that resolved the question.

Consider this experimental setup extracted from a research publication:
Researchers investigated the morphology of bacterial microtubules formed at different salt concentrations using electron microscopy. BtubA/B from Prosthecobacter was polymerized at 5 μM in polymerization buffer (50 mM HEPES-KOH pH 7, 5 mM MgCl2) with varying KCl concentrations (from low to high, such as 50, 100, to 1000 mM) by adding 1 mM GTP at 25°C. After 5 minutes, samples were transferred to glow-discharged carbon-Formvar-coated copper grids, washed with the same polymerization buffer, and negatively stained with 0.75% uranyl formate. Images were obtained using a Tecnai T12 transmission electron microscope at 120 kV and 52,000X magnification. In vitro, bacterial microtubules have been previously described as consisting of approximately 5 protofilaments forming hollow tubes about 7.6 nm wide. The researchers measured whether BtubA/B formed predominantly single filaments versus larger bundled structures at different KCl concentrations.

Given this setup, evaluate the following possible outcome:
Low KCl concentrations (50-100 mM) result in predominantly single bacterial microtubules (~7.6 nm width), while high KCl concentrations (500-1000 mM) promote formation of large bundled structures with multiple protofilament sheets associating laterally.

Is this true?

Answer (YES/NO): NO